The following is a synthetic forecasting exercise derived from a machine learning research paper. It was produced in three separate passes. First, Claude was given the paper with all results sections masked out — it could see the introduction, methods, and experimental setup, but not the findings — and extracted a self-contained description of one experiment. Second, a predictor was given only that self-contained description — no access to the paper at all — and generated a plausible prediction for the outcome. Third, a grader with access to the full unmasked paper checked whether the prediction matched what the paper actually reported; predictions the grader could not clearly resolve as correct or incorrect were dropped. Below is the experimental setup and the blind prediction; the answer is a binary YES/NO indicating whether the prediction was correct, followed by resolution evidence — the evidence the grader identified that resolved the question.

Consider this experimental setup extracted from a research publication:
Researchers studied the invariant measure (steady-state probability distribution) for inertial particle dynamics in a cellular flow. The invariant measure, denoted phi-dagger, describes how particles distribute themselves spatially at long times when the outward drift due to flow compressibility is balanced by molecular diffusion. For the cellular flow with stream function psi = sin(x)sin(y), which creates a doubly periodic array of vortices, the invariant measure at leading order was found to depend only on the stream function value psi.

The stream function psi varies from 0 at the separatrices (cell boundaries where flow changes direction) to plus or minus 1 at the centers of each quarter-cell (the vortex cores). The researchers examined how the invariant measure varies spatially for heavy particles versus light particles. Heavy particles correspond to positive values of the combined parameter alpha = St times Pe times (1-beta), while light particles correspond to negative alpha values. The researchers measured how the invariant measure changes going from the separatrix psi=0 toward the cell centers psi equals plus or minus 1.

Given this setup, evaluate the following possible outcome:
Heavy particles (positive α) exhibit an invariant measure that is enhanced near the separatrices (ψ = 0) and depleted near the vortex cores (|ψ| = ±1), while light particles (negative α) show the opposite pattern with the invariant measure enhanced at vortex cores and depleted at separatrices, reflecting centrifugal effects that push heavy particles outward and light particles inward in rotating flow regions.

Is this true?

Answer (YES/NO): YES